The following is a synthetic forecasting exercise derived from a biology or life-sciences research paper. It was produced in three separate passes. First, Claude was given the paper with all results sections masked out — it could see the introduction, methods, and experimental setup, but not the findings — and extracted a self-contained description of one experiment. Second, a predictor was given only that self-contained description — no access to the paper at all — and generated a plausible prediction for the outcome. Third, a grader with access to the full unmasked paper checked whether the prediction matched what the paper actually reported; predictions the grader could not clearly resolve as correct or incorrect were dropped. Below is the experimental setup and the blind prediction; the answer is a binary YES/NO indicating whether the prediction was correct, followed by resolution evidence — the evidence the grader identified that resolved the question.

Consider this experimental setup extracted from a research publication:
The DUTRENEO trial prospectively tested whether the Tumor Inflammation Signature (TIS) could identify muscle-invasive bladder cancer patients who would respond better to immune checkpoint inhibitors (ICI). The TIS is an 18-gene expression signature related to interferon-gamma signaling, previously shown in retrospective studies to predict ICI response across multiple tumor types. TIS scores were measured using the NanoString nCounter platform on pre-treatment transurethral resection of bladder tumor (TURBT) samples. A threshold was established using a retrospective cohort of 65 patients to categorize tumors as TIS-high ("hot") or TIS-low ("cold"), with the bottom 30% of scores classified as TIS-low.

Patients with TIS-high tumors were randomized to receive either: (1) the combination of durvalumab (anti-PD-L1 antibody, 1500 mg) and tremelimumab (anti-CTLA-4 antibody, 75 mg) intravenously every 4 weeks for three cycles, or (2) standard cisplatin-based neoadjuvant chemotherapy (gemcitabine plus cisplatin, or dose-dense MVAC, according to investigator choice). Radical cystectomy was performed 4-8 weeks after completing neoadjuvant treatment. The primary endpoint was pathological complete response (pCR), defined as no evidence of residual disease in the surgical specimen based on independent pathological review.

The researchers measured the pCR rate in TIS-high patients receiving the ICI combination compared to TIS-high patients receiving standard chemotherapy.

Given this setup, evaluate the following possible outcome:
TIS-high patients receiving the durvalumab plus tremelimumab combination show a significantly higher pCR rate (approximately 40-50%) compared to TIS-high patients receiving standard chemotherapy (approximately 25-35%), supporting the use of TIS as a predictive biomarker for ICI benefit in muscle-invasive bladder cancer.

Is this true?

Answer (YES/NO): NO